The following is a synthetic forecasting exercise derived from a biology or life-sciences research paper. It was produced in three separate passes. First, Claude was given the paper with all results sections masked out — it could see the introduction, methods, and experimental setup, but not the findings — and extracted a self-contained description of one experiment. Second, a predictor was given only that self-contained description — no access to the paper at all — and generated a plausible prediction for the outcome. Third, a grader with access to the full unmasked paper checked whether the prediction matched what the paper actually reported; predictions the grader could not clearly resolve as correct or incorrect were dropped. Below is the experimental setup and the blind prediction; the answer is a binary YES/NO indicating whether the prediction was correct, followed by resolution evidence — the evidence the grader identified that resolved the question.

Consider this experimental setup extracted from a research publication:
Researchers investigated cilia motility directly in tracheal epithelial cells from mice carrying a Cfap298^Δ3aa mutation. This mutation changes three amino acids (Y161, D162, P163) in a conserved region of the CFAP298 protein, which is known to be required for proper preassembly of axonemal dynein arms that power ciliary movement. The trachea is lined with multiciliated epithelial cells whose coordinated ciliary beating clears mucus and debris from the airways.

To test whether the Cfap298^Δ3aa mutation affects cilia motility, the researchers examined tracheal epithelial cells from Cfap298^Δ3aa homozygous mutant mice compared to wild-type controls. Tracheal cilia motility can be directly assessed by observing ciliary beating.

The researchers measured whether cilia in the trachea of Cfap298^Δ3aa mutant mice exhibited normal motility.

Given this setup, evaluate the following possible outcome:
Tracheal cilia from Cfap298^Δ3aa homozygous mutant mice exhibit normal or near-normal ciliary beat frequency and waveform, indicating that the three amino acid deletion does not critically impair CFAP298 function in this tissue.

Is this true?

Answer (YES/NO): NO